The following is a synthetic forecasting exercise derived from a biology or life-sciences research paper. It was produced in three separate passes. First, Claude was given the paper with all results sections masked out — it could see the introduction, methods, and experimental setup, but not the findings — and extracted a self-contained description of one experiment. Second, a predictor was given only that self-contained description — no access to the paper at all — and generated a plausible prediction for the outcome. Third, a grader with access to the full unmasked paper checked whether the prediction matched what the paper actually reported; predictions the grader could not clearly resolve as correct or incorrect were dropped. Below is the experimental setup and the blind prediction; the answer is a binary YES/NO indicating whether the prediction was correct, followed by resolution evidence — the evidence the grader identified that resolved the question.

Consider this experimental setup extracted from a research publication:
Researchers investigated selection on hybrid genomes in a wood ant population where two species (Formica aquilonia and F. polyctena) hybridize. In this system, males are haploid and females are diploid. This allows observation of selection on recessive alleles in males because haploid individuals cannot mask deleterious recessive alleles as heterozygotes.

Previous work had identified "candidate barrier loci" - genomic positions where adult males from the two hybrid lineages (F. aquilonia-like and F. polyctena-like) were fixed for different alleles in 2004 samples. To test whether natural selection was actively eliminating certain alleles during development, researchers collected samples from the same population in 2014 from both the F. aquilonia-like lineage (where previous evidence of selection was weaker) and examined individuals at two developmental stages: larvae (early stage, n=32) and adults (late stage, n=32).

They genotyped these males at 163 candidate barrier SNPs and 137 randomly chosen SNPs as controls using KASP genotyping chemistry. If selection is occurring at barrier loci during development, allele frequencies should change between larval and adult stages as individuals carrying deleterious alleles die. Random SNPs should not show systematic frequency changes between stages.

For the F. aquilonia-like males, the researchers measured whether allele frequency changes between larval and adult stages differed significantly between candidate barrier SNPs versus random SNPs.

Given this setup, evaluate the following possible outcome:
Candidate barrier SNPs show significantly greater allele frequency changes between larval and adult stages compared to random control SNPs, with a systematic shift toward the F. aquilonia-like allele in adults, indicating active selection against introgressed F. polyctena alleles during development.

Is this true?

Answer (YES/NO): NO